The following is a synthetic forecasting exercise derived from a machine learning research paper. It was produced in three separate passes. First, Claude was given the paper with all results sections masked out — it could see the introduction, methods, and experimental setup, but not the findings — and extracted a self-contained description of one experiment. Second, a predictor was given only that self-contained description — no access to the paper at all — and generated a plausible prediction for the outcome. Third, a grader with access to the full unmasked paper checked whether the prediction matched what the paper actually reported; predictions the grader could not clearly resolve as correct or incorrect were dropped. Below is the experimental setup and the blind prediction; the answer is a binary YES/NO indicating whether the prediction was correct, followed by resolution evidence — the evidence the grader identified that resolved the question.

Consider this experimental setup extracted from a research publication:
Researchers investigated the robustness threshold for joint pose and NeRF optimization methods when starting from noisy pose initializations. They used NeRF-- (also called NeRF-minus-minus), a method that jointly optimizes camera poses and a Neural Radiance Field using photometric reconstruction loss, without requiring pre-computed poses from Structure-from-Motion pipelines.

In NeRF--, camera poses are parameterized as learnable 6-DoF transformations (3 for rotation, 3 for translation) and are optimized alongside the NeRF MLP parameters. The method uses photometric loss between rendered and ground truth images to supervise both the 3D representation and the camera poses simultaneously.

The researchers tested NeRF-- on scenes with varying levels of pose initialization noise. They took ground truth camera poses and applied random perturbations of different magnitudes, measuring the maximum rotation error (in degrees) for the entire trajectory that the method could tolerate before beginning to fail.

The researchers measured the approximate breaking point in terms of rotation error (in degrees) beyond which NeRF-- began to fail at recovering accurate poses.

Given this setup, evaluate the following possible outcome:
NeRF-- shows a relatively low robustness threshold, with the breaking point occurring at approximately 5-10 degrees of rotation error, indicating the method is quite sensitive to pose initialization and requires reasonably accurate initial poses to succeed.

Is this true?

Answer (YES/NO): NO